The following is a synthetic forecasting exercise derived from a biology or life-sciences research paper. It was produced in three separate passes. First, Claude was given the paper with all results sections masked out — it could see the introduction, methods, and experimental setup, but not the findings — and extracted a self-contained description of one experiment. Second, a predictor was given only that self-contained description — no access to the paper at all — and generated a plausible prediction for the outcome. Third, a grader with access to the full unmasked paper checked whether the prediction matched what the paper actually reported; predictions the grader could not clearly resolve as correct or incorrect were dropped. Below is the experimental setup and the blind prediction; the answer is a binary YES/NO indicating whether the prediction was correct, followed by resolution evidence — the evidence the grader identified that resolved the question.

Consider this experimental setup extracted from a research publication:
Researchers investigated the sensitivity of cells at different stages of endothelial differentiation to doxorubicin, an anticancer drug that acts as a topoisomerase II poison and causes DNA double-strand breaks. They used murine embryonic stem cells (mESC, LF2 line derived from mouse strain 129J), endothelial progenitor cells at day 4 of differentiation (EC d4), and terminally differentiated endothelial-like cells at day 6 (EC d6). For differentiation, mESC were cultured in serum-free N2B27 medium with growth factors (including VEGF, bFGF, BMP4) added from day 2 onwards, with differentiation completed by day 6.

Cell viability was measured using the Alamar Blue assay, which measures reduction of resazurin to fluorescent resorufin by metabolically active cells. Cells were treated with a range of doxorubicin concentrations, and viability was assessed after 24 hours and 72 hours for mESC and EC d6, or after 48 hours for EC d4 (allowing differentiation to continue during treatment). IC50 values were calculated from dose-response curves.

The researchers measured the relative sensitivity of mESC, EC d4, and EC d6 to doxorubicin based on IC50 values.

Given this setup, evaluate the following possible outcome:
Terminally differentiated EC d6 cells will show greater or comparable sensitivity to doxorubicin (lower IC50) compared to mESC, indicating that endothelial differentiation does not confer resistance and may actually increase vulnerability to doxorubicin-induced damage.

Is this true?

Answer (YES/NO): YES